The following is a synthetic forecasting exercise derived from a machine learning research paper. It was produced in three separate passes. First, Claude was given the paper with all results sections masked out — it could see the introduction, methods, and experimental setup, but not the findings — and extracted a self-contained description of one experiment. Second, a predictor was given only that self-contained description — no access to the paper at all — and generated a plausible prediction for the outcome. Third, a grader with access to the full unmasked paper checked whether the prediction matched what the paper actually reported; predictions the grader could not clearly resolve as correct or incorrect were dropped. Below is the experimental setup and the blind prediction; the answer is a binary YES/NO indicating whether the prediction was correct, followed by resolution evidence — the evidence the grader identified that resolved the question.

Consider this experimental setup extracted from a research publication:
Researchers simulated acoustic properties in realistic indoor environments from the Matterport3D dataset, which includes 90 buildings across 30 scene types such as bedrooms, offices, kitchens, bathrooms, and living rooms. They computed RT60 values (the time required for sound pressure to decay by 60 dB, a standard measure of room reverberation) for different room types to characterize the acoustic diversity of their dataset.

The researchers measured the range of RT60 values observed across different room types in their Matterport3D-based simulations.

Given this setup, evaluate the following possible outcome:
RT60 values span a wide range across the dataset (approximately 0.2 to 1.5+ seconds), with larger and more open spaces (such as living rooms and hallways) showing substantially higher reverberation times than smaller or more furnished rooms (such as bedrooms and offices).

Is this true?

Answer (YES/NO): NO